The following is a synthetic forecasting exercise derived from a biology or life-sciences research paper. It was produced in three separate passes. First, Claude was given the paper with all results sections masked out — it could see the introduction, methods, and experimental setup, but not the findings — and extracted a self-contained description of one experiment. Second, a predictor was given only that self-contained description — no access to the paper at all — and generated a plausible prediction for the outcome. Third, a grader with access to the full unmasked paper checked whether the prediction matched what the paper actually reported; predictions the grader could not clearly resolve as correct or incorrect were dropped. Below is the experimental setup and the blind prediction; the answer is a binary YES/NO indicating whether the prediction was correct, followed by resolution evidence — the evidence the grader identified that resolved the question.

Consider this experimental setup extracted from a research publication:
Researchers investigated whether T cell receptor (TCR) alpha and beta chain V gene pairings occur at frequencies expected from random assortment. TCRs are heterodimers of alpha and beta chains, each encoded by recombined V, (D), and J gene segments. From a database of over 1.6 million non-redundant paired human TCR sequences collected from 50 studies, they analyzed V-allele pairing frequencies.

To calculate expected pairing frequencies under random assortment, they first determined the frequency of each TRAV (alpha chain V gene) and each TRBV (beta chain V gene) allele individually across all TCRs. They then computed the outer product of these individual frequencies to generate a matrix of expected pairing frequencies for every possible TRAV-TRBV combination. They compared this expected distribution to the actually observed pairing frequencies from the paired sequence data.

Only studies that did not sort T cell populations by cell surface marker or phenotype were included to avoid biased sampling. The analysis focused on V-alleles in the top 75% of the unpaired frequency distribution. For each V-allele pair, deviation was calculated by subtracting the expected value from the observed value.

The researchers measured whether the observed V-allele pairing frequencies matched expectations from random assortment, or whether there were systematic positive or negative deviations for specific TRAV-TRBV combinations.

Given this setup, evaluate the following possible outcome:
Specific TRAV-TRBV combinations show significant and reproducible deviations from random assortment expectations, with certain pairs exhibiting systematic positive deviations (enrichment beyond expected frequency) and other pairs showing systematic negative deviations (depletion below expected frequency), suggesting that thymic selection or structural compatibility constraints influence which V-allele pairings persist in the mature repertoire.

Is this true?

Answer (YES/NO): YES